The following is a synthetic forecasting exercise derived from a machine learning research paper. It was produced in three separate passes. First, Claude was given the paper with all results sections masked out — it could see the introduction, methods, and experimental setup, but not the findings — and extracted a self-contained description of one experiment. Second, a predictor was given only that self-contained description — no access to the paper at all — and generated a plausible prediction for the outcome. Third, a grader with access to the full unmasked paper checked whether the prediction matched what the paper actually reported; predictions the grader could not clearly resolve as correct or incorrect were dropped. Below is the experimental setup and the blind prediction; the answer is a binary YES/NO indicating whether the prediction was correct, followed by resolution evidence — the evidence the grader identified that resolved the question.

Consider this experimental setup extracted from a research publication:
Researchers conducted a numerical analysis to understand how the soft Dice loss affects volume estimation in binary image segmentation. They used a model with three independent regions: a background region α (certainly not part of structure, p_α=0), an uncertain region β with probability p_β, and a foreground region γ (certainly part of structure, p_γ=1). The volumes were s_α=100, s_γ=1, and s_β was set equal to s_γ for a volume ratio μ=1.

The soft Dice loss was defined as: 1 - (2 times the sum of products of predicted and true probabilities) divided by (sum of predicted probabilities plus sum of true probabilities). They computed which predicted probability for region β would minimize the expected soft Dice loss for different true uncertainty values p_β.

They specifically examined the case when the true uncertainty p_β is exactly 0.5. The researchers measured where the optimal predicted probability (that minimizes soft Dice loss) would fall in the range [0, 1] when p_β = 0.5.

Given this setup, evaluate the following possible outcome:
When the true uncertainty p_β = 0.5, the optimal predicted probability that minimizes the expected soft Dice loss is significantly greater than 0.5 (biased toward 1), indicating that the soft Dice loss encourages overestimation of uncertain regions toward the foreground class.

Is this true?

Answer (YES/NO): NO